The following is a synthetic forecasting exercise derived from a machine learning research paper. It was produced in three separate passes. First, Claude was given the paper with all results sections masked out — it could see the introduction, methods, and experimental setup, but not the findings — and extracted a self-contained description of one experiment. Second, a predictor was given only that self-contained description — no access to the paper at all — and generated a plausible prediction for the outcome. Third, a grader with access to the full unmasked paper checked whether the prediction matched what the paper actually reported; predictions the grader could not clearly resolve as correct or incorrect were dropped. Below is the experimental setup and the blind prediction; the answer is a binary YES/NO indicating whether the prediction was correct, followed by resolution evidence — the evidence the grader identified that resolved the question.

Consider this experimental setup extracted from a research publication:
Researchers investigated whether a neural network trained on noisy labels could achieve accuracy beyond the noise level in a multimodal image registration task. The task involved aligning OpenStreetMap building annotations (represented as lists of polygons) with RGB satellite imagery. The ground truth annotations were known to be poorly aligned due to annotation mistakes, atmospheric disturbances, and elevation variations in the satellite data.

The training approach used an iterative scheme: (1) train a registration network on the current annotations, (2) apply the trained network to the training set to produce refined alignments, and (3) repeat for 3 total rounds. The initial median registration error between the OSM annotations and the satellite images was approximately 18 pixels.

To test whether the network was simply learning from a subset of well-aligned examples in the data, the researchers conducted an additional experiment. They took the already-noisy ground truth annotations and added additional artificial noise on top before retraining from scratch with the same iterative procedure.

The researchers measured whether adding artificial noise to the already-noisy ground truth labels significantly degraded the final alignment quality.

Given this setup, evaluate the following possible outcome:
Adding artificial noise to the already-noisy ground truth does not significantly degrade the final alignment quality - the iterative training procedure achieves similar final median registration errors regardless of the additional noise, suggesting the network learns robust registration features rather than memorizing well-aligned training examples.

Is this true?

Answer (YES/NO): YES